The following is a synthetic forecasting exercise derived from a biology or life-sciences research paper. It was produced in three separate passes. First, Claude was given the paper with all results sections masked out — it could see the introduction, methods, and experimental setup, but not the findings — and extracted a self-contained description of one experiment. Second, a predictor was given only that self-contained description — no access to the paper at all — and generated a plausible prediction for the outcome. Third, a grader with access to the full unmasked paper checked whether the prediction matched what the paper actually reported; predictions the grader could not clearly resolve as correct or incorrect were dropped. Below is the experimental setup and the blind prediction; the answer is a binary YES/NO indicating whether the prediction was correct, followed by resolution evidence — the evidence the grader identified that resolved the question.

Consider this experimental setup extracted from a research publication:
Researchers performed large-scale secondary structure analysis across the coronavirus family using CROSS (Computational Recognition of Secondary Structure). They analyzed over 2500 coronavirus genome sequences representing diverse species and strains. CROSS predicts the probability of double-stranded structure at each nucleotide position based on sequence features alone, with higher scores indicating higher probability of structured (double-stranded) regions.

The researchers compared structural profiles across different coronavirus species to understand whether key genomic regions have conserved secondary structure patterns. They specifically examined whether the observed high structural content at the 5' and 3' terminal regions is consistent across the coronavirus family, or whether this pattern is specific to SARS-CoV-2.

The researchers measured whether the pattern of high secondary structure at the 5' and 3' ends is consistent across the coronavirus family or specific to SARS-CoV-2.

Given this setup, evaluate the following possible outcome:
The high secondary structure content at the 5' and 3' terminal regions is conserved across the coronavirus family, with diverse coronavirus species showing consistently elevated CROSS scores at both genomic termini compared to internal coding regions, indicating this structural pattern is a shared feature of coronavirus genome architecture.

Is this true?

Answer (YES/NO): NO